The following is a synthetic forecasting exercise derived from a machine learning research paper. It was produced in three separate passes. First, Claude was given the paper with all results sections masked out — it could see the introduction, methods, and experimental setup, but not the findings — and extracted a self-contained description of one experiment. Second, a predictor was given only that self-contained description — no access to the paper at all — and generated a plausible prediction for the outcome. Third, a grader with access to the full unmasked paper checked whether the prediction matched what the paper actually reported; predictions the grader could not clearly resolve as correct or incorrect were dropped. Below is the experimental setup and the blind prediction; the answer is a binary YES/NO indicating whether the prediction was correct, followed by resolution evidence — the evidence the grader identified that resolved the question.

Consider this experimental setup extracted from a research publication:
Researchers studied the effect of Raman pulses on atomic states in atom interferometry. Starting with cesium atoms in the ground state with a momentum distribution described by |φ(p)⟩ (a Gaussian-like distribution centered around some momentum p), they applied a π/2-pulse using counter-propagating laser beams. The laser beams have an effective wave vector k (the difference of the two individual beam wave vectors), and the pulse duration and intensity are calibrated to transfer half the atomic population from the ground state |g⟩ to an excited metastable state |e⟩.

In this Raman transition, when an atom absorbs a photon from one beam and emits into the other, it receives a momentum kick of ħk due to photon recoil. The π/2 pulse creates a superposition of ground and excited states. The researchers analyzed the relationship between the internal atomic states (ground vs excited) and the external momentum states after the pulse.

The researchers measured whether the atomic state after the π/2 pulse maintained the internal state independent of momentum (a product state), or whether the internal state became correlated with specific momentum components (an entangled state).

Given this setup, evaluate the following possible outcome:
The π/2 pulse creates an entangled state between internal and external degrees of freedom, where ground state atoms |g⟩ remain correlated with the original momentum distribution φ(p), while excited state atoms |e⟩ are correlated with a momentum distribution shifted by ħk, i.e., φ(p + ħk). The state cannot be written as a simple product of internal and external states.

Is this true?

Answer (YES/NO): YES